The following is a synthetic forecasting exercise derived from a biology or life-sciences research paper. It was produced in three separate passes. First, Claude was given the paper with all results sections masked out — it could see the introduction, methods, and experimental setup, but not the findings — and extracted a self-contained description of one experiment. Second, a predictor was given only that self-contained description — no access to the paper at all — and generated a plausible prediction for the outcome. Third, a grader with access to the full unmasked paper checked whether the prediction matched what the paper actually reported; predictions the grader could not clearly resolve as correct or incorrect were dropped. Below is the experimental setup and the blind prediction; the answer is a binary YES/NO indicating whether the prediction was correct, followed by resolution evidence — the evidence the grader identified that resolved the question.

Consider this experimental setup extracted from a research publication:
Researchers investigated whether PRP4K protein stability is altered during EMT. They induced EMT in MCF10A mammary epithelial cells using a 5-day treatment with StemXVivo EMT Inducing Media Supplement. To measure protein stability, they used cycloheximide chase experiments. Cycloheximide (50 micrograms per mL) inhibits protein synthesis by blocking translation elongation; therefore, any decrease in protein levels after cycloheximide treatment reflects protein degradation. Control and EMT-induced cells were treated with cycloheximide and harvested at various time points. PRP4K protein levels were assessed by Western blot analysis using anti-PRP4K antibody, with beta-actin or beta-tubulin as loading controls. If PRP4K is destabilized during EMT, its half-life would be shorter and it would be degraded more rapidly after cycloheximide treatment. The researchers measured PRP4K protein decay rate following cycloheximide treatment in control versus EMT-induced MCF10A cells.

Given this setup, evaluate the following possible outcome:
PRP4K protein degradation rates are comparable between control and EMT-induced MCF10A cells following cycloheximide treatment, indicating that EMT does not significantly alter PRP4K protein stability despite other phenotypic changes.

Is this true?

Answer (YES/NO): NO